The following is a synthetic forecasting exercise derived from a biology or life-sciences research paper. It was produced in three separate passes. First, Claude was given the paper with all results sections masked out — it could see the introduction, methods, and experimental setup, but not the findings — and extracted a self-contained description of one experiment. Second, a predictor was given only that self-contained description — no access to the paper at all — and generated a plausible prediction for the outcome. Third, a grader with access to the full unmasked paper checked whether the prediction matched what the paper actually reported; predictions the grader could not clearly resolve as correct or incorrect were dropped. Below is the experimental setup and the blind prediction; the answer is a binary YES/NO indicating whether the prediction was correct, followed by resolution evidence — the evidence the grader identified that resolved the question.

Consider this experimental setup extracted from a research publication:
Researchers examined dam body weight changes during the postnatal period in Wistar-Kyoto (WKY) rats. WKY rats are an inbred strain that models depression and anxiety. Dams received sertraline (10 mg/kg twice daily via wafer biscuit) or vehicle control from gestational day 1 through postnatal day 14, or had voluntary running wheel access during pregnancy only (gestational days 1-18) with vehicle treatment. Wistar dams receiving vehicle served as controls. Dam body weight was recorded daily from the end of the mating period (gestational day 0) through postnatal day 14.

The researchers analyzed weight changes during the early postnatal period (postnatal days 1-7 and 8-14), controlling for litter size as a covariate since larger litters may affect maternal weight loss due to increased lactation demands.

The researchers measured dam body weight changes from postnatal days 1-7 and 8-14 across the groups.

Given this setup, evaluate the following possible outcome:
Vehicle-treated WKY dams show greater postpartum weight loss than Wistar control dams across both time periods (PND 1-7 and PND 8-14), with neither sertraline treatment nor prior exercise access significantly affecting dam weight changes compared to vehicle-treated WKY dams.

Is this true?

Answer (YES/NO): NO